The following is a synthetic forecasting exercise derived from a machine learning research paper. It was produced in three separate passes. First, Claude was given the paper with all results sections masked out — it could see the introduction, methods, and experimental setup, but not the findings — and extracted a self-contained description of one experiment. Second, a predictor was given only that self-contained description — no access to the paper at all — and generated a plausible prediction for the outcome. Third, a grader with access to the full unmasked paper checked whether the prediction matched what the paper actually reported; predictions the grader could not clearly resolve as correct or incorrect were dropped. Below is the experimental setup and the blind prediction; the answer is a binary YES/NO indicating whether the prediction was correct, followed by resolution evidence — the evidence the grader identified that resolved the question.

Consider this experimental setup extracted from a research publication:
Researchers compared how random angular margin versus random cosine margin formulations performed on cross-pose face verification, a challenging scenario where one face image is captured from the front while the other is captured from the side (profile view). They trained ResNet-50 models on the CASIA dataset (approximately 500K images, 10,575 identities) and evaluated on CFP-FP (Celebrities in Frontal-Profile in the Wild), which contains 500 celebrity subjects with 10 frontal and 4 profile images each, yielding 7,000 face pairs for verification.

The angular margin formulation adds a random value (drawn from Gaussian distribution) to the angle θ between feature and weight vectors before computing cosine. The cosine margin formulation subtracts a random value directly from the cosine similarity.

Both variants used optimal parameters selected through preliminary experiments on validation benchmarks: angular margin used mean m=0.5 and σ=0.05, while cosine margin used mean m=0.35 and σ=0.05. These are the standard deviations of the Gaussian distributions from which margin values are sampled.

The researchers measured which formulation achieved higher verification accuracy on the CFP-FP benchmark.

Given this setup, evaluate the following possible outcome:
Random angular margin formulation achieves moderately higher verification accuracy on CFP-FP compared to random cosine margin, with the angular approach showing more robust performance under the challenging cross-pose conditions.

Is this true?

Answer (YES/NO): NO